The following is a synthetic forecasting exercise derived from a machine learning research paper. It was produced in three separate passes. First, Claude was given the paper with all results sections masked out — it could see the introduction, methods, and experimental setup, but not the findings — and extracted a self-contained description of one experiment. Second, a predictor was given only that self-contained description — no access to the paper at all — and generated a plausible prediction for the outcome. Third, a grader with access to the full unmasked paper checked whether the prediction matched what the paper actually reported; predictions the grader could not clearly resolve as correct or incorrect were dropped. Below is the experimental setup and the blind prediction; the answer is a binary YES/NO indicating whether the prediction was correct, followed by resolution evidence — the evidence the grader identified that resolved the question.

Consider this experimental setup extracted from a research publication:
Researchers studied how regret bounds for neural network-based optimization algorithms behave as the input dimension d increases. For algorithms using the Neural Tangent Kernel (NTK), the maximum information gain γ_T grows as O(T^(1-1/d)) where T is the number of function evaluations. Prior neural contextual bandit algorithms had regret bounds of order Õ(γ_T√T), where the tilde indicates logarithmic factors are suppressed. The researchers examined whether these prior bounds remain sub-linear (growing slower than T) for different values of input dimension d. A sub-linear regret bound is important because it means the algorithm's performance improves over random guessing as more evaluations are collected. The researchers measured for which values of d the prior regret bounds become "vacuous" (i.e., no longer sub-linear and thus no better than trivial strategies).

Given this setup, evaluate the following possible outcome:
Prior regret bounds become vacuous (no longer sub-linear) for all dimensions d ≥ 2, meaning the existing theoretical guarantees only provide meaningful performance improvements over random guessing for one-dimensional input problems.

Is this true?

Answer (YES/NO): YES